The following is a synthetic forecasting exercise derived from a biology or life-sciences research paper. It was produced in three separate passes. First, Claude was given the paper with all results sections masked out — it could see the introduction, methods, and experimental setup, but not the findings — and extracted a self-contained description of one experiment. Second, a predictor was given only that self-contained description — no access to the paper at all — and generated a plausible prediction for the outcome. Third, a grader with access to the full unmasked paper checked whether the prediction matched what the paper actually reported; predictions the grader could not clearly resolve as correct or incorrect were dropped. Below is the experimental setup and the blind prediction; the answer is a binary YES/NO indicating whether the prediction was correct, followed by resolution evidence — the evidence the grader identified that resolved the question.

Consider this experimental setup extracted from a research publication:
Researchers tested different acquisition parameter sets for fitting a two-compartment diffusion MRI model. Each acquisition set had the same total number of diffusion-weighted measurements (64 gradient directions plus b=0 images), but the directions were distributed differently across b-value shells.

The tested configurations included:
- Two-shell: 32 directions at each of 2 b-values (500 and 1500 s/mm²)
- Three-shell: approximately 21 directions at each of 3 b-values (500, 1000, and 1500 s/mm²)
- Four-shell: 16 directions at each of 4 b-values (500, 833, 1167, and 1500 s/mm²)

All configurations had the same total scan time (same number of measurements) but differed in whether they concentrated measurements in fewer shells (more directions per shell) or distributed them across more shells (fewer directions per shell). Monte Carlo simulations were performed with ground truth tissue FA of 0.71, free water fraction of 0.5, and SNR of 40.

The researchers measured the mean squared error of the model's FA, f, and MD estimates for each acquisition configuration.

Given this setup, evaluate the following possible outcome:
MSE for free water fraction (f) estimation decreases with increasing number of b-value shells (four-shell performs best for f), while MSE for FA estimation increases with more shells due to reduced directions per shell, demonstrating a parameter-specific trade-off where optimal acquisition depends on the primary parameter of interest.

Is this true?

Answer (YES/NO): NO